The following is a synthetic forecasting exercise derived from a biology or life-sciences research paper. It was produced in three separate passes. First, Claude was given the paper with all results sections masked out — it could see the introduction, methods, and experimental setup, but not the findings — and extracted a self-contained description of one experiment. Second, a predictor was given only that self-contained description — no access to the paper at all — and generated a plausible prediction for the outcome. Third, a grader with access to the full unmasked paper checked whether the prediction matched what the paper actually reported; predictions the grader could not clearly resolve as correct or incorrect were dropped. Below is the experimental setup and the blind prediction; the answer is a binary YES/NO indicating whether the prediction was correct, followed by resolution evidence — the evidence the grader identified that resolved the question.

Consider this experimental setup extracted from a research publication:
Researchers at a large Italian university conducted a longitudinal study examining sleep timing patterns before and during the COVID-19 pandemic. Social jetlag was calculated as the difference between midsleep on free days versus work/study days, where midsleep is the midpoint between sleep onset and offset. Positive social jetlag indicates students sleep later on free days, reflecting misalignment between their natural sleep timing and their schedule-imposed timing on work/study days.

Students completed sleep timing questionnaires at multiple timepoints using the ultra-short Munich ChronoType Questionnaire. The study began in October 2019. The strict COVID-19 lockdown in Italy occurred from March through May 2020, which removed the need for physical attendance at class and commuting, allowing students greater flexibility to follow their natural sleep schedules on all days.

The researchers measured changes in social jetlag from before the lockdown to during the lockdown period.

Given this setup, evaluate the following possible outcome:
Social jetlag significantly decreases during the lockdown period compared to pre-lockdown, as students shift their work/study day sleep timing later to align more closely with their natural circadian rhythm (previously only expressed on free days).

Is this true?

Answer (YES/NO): YES